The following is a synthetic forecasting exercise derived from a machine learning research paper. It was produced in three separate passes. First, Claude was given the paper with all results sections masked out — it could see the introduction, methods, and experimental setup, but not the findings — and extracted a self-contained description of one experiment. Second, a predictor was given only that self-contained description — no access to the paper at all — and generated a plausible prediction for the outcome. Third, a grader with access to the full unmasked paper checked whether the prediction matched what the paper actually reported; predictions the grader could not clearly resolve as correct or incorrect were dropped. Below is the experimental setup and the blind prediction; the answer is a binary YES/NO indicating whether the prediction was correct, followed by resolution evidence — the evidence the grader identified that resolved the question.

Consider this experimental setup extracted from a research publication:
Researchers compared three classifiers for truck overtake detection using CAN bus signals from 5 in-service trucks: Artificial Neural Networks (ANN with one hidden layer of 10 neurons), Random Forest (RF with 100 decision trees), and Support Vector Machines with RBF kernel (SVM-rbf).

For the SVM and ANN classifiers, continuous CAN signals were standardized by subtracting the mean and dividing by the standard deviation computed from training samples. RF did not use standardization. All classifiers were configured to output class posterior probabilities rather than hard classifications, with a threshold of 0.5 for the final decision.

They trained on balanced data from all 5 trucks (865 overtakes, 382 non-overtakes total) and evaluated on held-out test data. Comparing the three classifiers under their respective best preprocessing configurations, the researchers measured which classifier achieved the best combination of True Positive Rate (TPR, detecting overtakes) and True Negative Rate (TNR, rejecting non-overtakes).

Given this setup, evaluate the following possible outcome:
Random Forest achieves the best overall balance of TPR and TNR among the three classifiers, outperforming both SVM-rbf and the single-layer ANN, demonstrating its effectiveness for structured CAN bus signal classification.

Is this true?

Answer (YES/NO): YES